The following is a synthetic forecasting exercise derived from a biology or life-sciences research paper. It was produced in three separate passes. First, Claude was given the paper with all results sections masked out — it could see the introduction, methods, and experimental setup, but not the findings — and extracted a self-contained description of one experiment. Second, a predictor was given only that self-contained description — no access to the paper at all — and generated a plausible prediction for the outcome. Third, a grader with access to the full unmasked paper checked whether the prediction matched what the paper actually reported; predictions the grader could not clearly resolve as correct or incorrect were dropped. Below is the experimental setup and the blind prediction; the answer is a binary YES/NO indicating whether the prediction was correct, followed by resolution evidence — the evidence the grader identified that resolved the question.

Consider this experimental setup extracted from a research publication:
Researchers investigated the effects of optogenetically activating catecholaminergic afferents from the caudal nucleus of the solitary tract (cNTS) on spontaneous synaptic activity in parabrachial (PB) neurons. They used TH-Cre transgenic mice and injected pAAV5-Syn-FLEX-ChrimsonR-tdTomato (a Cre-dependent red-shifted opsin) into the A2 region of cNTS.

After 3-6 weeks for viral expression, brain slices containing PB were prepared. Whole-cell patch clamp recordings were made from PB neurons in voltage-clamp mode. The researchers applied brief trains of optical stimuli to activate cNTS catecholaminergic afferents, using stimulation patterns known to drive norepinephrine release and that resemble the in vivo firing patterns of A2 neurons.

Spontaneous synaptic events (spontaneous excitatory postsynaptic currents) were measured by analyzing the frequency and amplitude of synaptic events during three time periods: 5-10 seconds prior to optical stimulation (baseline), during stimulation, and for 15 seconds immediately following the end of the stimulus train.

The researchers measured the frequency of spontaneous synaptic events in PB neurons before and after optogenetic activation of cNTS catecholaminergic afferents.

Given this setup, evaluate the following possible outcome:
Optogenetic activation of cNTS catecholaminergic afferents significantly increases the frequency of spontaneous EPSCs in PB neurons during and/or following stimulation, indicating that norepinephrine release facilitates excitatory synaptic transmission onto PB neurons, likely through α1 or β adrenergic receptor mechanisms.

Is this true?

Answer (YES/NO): YES